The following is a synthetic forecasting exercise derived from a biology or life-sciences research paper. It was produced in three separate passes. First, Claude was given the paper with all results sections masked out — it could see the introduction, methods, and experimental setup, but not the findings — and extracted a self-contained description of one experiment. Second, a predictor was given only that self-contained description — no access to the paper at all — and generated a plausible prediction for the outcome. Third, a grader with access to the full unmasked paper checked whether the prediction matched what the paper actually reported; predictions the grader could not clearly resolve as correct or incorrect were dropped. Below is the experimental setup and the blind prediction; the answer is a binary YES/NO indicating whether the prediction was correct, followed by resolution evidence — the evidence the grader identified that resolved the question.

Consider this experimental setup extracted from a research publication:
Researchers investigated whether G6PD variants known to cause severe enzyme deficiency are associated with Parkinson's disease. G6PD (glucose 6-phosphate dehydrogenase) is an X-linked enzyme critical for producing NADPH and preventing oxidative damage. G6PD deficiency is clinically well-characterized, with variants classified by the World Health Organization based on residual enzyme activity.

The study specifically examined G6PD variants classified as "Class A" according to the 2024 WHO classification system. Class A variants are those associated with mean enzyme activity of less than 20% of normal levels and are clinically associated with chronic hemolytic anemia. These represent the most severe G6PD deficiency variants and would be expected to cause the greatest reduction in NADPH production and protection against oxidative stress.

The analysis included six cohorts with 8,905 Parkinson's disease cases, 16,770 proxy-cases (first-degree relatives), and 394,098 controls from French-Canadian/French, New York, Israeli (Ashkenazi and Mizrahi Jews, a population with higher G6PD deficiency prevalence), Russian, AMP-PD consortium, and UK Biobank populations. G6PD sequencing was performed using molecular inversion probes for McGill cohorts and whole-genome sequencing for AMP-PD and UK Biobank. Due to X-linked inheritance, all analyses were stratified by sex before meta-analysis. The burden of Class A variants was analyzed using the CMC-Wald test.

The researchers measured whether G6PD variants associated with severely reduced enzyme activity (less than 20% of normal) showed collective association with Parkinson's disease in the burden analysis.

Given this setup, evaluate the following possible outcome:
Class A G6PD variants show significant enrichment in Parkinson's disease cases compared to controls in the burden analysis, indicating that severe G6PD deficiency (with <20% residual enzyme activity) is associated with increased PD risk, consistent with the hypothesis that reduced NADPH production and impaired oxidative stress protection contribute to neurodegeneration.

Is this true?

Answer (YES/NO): NO